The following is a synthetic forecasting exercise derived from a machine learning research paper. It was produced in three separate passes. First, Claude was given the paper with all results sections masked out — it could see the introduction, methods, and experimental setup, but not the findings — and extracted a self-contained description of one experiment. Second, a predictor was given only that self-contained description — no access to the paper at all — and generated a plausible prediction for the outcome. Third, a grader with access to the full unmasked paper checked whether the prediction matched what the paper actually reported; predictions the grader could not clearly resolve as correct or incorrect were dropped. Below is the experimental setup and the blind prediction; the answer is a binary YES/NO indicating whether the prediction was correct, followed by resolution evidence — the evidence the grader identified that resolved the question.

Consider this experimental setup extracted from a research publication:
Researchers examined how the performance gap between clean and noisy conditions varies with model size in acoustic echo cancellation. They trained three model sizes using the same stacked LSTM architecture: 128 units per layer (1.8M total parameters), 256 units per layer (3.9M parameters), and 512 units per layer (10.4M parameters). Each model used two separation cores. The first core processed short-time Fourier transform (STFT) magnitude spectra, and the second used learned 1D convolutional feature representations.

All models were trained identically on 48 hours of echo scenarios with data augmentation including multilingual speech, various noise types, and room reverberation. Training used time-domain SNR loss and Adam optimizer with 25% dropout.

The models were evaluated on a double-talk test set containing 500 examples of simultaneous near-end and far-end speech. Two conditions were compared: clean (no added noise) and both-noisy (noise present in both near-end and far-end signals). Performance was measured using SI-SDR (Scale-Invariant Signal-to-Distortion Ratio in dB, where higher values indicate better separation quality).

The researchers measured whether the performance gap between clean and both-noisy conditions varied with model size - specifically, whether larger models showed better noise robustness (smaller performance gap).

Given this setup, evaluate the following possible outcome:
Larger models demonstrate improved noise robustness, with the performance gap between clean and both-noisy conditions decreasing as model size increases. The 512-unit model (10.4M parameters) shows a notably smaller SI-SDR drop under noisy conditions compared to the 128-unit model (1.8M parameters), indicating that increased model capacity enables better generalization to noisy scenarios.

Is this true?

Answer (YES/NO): NO